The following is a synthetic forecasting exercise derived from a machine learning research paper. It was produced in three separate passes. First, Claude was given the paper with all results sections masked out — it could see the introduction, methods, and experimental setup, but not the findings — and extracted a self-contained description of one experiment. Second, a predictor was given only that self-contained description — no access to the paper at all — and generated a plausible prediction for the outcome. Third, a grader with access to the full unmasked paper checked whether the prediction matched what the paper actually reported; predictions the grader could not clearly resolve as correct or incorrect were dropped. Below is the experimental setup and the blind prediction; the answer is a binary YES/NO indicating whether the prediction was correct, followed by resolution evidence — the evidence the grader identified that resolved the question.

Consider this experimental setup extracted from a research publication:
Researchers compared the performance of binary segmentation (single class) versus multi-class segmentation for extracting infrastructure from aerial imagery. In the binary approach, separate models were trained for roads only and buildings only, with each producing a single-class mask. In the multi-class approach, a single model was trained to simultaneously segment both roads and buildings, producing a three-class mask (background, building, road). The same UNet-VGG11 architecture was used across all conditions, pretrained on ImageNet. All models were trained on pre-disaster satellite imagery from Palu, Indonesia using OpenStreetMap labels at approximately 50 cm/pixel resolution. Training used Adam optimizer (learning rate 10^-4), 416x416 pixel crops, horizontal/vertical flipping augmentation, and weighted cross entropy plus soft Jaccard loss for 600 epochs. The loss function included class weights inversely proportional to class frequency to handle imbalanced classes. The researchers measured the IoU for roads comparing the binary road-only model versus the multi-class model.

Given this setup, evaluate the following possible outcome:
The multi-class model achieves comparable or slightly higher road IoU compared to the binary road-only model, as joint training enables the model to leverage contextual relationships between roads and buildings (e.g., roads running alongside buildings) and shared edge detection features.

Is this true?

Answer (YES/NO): NO